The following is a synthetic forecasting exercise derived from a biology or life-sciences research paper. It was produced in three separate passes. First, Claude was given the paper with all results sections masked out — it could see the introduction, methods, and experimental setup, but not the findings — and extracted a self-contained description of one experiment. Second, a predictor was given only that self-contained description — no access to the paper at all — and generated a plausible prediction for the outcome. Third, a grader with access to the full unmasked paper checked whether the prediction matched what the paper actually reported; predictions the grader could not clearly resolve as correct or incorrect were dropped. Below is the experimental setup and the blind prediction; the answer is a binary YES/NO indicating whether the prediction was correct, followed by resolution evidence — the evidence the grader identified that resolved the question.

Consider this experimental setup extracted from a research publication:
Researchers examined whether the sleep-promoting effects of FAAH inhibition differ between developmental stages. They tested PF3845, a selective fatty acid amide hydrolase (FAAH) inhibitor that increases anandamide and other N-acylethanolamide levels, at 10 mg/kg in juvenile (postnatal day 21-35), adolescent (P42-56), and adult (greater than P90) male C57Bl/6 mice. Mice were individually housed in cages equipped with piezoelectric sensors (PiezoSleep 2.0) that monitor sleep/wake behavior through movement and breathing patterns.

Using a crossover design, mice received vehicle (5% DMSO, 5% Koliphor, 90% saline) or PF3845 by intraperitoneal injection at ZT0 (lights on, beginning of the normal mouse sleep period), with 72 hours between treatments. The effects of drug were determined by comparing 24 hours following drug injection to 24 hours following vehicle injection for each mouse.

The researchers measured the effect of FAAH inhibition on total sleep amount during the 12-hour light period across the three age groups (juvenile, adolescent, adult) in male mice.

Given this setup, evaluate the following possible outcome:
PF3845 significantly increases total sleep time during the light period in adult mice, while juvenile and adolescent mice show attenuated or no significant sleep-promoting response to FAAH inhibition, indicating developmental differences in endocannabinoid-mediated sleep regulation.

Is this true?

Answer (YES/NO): NO